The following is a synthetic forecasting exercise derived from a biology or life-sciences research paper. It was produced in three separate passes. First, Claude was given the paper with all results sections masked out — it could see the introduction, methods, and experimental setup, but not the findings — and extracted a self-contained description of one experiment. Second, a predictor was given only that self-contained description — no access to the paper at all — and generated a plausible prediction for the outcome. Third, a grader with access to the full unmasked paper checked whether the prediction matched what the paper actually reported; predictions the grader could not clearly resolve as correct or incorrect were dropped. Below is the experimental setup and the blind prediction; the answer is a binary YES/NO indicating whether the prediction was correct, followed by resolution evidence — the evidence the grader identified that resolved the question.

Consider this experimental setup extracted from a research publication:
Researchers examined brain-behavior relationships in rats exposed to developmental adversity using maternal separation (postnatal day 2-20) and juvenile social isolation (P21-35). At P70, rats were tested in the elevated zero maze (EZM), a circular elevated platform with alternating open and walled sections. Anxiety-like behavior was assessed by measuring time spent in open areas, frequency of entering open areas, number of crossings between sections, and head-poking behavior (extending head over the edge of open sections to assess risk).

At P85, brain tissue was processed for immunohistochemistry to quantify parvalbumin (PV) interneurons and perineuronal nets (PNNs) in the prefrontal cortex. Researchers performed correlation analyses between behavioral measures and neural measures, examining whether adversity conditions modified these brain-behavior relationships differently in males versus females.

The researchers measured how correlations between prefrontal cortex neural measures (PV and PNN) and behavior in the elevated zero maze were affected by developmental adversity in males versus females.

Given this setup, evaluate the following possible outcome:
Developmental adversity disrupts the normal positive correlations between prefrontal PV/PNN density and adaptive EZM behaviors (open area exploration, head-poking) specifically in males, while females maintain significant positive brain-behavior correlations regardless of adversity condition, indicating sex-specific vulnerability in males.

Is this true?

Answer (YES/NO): NO